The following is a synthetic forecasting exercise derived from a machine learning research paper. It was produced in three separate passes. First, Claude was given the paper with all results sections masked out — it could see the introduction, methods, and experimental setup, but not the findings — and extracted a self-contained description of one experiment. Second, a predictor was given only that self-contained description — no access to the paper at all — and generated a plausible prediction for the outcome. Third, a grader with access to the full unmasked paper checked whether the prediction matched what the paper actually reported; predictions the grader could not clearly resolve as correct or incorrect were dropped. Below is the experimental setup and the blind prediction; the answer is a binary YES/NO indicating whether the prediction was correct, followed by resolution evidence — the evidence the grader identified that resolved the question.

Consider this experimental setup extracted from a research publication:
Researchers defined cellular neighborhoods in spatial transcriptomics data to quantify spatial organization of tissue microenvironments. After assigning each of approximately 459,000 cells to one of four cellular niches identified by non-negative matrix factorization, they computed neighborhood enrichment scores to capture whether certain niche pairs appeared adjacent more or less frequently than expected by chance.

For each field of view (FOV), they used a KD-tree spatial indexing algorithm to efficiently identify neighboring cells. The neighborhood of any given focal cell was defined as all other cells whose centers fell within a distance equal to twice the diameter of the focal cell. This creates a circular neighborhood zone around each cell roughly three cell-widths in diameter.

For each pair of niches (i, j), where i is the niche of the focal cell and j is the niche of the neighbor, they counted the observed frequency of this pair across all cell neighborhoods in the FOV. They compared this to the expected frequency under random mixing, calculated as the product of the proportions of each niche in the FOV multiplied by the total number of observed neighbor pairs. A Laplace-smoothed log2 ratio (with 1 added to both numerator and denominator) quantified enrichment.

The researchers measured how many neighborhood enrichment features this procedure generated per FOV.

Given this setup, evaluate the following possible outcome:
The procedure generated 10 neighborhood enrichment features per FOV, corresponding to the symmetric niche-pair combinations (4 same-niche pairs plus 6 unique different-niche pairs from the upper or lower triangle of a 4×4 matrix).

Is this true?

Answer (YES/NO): NO